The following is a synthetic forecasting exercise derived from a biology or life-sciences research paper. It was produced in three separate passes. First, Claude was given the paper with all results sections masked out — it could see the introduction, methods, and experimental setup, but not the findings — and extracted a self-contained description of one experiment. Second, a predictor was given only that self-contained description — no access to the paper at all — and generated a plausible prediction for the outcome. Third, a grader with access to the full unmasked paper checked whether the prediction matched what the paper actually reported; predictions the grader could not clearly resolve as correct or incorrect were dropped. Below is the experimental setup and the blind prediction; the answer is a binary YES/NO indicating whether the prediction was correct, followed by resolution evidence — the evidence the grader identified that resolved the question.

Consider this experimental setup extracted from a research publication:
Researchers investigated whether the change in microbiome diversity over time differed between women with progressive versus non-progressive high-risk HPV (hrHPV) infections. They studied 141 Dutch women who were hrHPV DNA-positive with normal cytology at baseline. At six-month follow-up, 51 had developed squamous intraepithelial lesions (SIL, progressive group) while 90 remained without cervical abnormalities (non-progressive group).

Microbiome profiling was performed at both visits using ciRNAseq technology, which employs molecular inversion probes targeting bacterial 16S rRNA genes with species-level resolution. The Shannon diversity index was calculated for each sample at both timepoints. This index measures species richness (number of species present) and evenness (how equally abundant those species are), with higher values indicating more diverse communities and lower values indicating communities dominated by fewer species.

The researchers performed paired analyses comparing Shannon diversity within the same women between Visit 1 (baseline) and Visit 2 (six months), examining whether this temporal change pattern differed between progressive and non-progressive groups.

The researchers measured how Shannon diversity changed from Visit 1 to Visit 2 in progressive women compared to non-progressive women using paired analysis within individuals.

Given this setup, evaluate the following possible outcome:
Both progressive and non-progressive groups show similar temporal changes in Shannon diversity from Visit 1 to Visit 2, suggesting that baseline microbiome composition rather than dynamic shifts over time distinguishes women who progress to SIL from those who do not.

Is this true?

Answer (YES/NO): YES